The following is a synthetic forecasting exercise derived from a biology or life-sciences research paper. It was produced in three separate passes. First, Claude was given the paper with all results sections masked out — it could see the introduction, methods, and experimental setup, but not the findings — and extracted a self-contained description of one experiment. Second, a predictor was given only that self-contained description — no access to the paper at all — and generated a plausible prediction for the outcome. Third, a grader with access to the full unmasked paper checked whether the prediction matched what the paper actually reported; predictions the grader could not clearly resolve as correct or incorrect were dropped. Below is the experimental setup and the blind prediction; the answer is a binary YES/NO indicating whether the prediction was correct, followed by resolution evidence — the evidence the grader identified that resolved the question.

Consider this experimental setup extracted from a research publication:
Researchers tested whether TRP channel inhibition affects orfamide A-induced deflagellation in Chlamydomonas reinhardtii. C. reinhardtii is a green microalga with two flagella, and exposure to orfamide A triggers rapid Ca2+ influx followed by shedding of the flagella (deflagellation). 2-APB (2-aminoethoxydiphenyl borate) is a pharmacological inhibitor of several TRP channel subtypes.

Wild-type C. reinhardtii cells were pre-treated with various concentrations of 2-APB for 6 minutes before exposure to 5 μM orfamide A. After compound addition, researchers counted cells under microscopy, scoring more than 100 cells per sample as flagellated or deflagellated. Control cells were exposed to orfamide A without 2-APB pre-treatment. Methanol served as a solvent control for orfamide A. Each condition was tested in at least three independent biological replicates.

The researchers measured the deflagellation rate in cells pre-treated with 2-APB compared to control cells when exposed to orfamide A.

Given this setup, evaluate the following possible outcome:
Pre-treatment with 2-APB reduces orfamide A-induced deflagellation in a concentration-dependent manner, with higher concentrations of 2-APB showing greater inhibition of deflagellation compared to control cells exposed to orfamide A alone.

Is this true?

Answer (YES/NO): NO